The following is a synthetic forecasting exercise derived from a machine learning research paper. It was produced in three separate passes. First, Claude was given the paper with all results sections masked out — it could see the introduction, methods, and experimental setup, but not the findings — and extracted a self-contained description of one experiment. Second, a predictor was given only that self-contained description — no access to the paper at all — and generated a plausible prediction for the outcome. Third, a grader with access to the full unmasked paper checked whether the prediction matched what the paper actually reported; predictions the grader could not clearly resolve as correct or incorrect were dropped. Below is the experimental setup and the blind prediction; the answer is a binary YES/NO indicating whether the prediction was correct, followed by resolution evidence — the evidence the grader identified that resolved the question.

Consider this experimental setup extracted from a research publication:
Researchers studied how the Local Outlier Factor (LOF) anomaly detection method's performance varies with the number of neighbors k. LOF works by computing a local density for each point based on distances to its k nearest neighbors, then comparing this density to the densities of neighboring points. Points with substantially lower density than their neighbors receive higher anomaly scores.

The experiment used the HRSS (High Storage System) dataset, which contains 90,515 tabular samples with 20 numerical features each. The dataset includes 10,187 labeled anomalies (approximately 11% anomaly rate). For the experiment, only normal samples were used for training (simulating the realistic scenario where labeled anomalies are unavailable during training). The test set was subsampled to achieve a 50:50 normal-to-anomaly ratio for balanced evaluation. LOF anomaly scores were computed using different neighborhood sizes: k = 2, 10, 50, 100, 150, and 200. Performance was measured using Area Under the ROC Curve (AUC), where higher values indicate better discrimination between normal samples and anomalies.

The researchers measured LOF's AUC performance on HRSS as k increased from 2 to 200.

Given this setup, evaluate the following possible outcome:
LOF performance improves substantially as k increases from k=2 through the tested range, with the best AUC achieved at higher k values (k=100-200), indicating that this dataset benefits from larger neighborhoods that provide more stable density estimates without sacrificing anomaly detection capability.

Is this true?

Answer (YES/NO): NO